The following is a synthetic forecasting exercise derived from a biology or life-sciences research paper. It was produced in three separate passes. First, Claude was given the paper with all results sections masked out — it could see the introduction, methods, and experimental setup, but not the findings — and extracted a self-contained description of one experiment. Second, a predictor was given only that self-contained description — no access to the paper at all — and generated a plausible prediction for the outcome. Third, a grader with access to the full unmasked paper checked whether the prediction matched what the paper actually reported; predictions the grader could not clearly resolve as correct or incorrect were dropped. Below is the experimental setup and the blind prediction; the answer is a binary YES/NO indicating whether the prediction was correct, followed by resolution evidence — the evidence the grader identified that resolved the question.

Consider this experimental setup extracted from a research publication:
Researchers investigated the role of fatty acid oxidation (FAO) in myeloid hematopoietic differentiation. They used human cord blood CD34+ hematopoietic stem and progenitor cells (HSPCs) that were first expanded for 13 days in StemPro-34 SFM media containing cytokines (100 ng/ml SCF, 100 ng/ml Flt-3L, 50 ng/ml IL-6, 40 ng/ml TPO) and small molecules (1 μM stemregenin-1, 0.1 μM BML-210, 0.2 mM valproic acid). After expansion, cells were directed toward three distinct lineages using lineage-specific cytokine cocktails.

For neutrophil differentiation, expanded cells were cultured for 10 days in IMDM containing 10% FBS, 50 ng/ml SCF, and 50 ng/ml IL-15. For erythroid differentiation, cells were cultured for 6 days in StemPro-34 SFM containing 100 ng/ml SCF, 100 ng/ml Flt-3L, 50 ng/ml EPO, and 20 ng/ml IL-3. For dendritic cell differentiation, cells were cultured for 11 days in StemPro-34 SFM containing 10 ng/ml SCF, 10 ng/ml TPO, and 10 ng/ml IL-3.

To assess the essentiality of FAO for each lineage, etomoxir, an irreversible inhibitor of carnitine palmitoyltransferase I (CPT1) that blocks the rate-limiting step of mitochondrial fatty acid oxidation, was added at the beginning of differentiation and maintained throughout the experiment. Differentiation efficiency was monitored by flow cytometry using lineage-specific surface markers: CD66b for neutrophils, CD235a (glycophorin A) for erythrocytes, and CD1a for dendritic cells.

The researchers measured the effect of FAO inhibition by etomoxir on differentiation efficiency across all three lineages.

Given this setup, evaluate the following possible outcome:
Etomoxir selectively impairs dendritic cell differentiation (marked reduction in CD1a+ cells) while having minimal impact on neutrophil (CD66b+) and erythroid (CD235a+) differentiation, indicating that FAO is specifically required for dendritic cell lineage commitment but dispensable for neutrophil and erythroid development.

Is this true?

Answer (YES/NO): NO